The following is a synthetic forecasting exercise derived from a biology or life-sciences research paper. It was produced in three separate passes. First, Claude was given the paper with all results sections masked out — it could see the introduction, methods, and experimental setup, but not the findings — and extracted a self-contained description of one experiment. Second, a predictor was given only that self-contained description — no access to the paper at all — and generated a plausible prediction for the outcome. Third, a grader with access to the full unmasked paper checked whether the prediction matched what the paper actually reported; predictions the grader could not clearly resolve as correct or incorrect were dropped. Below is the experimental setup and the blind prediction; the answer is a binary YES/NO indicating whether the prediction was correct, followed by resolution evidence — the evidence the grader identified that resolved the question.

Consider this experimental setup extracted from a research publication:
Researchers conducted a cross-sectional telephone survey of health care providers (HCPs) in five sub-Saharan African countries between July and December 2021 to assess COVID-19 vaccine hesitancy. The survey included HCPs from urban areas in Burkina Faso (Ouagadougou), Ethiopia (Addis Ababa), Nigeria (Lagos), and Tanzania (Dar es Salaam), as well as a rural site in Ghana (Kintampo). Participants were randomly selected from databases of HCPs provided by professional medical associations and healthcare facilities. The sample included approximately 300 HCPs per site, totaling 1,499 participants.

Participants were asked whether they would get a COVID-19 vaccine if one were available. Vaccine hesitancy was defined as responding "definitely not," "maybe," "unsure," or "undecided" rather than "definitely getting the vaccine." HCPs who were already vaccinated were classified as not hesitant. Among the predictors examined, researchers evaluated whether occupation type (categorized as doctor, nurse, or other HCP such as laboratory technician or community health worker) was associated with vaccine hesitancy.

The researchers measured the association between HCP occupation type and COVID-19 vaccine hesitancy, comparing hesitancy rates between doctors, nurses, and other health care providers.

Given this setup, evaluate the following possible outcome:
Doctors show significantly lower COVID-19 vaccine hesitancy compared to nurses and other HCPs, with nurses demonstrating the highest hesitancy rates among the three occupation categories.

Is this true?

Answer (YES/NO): NO